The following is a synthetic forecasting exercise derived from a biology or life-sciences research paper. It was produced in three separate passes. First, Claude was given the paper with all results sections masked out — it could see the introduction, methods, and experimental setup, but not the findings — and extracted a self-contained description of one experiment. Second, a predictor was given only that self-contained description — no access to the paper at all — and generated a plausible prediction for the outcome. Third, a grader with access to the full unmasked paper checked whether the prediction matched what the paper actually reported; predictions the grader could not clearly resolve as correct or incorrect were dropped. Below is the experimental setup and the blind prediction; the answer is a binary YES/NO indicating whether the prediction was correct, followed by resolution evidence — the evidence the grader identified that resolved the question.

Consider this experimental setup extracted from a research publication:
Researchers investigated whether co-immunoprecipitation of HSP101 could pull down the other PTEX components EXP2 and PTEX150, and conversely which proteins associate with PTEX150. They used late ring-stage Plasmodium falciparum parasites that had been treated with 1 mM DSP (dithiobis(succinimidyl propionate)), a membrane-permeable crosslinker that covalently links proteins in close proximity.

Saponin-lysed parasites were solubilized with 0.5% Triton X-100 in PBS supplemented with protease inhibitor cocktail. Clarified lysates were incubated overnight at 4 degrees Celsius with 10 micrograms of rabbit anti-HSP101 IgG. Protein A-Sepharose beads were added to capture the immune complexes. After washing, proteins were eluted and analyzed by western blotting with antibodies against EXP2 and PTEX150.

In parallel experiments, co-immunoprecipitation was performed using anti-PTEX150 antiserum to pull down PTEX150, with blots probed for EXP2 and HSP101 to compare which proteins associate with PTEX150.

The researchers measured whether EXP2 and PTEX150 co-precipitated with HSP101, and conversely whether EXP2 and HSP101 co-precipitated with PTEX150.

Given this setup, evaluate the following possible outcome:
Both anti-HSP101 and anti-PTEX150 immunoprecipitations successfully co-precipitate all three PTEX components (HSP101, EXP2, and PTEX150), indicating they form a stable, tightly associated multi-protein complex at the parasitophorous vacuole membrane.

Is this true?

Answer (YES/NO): NO